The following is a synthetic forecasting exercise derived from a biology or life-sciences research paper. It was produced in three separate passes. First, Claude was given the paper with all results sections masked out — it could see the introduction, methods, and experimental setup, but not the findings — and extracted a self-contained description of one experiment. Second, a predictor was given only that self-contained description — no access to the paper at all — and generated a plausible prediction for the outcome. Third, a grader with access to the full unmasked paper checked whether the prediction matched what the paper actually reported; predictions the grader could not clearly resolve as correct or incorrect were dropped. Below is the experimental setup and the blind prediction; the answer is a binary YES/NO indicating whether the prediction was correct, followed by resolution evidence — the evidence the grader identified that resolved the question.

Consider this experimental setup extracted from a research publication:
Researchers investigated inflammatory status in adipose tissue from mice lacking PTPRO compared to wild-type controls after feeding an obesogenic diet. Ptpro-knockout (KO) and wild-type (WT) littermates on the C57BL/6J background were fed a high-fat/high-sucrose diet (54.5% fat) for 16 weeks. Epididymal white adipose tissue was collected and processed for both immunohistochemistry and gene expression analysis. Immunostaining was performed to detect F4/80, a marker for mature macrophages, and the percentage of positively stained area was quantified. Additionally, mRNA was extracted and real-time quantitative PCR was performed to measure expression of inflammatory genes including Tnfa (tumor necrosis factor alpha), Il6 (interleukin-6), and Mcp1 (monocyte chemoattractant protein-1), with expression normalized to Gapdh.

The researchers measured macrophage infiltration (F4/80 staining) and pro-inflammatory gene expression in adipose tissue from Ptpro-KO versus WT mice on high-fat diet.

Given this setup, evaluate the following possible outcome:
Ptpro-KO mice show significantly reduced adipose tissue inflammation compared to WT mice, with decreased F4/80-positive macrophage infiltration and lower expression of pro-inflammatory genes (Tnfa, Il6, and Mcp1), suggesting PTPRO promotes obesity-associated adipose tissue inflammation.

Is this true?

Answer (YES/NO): YES